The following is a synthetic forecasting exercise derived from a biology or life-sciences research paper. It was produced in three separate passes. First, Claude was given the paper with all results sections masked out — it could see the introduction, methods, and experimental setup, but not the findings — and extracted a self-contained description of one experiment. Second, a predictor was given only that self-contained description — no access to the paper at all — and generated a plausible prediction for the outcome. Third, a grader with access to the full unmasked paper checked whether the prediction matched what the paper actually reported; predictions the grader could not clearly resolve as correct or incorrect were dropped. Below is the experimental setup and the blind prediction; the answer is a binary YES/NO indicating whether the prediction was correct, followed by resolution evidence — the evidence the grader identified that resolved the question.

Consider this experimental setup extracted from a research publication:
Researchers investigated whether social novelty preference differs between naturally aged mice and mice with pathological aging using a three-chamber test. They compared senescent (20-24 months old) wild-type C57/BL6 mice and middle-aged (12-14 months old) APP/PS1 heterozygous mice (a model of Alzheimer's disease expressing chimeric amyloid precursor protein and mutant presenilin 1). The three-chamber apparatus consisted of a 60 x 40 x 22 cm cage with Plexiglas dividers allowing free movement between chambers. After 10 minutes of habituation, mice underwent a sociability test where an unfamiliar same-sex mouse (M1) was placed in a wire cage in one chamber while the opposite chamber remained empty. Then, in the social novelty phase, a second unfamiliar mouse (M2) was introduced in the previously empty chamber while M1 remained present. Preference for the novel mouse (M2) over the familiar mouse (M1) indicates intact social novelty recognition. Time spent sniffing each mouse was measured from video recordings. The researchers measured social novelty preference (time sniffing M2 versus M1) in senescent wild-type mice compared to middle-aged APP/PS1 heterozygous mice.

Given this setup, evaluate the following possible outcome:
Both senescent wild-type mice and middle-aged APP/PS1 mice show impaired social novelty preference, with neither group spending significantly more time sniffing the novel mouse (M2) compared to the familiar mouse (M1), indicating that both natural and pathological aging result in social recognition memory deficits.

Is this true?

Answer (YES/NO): NO